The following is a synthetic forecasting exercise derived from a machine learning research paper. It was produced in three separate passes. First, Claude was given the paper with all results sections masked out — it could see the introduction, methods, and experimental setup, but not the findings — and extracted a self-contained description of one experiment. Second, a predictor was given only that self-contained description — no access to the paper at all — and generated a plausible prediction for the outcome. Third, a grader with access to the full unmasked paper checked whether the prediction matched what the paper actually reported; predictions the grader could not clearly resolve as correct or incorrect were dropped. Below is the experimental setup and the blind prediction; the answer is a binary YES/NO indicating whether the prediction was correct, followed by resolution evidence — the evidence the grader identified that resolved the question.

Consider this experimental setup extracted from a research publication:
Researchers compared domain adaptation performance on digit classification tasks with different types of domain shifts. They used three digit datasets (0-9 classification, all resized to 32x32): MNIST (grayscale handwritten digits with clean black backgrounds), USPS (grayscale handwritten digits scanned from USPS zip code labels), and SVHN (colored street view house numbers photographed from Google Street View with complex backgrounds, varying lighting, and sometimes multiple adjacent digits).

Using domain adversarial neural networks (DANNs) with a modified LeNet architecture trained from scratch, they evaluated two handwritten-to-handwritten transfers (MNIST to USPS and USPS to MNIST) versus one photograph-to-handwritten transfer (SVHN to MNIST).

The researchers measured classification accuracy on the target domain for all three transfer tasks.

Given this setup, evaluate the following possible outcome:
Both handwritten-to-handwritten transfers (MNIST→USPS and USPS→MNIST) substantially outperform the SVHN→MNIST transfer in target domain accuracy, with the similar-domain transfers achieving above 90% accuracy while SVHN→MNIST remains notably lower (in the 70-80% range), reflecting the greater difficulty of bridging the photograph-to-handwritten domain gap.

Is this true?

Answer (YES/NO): NO